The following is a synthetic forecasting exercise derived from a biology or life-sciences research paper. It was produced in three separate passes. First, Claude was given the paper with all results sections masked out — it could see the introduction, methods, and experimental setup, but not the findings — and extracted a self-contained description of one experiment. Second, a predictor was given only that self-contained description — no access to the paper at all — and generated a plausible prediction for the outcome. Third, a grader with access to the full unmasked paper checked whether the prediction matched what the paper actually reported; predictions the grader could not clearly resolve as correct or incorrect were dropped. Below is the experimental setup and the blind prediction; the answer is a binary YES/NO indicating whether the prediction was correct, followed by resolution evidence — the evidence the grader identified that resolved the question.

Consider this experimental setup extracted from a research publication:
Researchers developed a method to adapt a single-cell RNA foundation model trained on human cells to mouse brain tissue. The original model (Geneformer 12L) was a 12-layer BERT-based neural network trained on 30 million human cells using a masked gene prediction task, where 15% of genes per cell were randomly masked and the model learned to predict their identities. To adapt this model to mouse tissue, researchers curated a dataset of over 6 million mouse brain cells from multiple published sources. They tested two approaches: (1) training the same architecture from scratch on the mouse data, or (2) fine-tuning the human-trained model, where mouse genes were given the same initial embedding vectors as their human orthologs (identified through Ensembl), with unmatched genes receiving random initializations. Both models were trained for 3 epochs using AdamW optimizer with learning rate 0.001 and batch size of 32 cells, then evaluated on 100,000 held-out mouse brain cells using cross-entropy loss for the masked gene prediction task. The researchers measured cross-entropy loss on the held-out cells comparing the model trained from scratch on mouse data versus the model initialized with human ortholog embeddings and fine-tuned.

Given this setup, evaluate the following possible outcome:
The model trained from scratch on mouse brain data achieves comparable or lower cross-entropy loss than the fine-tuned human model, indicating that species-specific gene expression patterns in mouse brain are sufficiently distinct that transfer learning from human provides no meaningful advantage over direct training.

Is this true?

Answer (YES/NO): NO